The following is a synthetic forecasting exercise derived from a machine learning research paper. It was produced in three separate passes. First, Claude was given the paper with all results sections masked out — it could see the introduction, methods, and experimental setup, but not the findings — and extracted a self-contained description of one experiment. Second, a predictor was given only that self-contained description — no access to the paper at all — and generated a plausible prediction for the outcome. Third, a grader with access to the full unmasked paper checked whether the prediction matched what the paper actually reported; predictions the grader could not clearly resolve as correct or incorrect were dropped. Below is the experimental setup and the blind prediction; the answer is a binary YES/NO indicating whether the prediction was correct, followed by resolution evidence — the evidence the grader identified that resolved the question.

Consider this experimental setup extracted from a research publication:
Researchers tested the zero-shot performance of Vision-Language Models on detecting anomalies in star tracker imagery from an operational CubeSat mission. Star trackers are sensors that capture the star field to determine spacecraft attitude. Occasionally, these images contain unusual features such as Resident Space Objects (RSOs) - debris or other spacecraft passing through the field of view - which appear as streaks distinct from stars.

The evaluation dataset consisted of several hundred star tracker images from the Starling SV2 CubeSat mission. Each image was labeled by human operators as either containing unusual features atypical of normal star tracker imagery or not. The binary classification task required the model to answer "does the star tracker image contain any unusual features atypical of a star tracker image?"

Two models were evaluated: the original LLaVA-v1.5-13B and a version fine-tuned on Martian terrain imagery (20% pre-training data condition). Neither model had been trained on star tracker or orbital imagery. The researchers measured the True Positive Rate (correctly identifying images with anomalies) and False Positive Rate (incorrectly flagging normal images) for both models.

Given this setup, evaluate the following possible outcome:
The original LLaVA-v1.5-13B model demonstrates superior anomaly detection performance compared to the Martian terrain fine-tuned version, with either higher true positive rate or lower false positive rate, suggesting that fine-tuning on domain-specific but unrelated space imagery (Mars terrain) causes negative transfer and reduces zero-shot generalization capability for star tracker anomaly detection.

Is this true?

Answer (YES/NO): NO